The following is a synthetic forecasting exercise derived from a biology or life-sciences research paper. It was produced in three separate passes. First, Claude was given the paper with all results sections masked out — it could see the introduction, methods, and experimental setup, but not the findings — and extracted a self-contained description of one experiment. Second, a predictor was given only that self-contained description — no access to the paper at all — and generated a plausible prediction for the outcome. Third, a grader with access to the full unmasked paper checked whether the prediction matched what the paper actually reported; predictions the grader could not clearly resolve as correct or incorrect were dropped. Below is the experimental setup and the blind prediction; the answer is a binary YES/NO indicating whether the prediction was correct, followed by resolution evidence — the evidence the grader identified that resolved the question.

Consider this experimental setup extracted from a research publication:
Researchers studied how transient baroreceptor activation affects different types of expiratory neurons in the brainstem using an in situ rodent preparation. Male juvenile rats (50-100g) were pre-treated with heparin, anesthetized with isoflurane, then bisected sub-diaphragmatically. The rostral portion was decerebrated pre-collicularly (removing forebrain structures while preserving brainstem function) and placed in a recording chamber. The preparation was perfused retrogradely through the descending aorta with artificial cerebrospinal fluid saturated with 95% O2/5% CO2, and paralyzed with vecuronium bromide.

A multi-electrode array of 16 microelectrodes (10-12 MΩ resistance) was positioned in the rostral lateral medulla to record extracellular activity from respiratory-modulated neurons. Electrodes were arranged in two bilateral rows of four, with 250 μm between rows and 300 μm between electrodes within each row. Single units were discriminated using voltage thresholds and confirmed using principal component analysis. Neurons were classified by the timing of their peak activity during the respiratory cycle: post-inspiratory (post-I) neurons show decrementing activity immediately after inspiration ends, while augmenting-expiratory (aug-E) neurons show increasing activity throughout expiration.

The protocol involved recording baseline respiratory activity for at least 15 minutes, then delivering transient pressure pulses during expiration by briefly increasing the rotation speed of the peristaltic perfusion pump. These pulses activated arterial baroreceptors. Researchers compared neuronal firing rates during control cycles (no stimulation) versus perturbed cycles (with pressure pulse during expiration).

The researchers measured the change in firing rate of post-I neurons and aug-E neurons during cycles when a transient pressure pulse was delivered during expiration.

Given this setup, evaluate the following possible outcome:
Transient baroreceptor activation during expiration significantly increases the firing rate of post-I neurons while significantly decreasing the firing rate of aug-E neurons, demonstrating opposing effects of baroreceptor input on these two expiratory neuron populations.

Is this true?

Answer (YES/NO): YES